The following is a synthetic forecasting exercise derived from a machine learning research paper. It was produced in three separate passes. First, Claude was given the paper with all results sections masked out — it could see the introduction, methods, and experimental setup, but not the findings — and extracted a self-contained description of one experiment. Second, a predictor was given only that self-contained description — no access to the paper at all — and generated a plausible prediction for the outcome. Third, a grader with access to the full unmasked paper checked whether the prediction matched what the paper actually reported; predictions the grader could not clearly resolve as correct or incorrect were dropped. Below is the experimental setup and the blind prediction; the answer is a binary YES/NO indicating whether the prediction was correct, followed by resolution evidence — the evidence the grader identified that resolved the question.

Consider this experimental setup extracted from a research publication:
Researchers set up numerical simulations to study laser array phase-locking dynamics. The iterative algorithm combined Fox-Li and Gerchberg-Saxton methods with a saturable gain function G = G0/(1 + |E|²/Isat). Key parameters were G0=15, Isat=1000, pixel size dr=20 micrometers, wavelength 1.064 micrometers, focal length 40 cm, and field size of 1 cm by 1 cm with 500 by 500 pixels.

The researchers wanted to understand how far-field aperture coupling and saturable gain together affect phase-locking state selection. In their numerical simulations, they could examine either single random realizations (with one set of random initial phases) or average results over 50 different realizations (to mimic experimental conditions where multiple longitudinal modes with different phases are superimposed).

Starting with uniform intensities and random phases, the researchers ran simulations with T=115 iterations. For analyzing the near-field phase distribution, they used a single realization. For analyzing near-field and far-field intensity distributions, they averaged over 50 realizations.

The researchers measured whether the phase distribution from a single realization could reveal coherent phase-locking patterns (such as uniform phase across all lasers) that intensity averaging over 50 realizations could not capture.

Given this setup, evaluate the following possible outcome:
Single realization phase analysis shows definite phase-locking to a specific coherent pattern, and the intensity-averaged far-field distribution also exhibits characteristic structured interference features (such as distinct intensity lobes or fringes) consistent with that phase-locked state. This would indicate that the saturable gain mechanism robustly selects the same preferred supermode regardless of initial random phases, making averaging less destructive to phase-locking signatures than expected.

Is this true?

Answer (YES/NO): YES